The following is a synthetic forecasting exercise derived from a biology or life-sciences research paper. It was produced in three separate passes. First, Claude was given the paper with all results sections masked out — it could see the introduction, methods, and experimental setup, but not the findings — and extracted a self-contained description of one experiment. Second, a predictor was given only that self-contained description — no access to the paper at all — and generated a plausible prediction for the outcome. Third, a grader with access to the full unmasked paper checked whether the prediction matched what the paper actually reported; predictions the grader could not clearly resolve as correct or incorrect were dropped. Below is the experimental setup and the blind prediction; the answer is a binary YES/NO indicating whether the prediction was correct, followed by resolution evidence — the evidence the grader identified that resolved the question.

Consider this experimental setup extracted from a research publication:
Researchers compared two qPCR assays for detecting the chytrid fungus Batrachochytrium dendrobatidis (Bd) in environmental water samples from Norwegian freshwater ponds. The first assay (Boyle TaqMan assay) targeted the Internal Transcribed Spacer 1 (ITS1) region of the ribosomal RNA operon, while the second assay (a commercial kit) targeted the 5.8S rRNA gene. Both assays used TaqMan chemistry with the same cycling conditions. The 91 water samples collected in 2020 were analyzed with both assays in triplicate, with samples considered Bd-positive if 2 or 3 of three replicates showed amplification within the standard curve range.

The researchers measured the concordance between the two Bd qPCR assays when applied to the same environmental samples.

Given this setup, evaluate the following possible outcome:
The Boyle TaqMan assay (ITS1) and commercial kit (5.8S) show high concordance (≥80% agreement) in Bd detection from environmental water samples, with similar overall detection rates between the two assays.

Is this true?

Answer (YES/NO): NO